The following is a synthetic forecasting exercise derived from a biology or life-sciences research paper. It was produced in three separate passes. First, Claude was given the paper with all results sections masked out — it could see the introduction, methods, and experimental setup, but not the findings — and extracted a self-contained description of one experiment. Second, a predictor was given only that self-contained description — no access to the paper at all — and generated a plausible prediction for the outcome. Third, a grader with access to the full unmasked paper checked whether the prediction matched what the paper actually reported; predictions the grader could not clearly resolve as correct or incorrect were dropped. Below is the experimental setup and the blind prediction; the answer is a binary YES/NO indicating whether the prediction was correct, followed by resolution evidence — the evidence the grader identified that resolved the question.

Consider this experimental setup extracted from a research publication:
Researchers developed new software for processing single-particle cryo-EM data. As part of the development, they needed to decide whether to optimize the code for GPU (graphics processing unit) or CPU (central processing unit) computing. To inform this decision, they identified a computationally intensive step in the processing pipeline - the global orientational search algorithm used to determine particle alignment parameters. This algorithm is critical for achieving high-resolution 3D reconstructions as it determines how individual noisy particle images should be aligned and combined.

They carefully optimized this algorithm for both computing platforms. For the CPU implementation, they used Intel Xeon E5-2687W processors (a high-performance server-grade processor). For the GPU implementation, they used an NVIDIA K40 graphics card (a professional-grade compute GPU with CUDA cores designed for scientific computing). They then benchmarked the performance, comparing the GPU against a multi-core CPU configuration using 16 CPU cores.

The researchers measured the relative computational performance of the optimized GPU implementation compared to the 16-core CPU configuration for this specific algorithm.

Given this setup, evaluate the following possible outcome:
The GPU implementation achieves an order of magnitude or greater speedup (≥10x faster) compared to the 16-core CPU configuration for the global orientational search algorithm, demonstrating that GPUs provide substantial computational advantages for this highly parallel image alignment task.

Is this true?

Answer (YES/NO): NO